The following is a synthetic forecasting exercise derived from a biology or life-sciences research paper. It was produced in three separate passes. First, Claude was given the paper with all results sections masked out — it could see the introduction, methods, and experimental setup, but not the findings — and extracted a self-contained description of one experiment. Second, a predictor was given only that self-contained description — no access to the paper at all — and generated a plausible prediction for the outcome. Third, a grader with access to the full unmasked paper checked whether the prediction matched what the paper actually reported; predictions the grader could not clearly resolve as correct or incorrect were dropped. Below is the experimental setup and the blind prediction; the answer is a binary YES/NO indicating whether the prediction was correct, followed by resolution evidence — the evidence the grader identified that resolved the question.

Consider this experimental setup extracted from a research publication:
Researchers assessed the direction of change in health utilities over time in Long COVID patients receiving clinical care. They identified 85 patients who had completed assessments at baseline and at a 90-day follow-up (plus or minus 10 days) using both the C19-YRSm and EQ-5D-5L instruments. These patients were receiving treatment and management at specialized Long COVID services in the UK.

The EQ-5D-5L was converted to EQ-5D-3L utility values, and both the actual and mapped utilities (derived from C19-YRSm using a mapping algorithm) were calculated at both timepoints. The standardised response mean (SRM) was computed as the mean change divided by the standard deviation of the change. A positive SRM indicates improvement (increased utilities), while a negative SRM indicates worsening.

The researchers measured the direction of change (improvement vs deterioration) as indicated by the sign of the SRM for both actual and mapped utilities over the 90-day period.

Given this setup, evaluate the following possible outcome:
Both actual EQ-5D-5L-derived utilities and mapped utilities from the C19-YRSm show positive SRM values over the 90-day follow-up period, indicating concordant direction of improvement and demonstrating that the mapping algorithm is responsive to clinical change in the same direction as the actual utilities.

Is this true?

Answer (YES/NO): YES